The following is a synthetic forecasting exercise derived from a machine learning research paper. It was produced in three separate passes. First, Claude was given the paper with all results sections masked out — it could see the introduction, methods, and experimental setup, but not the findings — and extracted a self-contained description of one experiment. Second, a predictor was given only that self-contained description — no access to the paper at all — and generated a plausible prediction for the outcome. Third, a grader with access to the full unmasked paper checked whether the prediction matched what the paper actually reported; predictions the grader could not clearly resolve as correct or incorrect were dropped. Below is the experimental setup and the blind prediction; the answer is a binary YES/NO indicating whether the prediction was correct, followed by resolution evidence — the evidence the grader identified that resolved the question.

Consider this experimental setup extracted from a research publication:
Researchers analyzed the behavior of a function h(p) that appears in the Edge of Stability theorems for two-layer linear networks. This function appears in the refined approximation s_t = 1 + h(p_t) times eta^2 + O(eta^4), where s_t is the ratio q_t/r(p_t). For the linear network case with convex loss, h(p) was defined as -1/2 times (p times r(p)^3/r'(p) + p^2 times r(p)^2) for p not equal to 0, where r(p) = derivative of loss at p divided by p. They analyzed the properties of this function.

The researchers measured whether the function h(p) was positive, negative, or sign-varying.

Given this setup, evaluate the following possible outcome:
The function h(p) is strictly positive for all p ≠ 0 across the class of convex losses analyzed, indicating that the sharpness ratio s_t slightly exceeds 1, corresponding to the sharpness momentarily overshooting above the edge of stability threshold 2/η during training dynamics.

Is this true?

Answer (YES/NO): NO